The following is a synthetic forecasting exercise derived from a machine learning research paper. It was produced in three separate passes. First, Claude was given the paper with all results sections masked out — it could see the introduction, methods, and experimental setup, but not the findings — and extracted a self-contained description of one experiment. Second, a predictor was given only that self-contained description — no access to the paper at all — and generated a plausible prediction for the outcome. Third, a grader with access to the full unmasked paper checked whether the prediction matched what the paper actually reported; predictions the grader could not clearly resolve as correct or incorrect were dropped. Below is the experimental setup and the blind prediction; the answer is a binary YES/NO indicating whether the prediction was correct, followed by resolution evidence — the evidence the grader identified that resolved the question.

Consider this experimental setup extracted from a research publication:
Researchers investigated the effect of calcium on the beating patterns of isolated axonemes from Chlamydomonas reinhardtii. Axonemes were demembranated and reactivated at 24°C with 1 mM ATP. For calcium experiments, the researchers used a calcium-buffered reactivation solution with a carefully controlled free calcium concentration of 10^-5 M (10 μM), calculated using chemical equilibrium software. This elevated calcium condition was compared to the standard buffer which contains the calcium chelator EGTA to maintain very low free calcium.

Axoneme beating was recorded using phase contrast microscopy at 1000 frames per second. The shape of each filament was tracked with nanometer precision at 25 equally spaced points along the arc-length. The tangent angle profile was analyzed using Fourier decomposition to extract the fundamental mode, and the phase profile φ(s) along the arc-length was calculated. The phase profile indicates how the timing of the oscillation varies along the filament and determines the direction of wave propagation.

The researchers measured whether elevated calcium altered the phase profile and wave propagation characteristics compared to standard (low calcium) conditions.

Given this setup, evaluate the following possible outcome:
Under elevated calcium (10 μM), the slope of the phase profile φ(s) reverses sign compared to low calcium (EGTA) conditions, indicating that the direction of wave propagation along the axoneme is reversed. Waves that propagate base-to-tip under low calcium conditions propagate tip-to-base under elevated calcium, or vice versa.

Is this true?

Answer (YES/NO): NO